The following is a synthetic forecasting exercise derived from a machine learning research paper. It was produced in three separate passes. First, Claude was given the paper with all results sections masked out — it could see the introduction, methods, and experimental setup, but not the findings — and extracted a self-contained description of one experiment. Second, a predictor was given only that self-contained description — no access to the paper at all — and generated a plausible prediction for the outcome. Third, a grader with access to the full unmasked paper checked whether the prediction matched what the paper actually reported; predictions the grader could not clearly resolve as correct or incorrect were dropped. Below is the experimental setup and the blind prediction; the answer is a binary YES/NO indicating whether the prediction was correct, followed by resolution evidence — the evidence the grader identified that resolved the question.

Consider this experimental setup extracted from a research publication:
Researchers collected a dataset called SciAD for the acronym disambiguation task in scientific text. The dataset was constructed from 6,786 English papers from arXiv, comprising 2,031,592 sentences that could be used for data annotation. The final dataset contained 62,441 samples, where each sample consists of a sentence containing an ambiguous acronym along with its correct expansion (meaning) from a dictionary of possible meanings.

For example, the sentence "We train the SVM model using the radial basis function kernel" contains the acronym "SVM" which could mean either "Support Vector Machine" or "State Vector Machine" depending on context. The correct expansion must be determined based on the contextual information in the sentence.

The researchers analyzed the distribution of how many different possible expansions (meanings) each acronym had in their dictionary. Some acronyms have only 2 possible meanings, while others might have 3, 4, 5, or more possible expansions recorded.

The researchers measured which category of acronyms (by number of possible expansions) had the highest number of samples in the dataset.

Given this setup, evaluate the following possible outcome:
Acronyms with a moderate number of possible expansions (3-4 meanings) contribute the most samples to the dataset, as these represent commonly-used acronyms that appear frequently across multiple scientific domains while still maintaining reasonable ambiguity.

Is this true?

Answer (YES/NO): NO